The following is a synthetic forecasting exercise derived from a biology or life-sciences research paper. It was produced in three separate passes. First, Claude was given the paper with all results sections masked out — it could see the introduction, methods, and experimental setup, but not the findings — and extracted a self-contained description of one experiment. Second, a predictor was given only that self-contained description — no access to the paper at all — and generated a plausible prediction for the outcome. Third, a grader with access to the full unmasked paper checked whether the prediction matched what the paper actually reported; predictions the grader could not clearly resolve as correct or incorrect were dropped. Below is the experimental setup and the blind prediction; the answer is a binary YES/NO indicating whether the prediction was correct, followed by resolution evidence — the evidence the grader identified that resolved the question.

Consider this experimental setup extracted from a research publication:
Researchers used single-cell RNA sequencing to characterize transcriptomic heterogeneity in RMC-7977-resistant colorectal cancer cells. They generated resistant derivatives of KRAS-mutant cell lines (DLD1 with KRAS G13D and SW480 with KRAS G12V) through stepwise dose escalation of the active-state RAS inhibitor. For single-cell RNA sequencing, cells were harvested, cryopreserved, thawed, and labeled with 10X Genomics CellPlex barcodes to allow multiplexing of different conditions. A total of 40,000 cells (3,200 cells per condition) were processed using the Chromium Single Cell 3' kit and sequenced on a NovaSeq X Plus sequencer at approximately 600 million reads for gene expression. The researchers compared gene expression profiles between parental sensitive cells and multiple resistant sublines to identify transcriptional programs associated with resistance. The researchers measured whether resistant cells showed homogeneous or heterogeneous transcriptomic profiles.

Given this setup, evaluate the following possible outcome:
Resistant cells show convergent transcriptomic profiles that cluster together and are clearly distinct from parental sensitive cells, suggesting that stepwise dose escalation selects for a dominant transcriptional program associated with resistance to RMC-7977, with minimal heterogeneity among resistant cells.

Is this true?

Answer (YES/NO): NO